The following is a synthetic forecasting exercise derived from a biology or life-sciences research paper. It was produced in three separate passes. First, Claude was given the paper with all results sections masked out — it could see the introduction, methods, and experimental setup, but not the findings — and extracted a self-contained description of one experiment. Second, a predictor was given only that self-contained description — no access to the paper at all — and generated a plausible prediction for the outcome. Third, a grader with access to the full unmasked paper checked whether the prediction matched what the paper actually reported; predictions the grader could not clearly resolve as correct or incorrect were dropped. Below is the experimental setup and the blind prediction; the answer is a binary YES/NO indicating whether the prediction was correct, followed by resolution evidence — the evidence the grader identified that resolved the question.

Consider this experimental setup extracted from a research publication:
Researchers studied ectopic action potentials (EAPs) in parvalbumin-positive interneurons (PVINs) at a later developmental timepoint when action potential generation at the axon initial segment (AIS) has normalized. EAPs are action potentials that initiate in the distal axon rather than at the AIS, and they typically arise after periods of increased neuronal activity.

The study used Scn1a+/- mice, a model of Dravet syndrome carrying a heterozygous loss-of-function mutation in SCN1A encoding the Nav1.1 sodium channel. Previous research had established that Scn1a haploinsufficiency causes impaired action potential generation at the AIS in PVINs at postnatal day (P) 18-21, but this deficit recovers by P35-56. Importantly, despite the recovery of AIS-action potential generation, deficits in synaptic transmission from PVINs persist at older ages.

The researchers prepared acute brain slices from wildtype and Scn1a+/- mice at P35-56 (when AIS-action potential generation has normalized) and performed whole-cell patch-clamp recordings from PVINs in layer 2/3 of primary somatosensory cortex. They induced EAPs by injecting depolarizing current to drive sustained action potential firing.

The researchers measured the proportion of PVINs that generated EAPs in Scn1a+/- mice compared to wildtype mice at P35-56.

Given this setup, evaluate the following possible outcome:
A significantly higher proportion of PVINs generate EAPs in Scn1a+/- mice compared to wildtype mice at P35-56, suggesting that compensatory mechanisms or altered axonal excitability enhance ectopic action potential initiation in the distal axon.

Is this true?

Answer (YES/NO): NO